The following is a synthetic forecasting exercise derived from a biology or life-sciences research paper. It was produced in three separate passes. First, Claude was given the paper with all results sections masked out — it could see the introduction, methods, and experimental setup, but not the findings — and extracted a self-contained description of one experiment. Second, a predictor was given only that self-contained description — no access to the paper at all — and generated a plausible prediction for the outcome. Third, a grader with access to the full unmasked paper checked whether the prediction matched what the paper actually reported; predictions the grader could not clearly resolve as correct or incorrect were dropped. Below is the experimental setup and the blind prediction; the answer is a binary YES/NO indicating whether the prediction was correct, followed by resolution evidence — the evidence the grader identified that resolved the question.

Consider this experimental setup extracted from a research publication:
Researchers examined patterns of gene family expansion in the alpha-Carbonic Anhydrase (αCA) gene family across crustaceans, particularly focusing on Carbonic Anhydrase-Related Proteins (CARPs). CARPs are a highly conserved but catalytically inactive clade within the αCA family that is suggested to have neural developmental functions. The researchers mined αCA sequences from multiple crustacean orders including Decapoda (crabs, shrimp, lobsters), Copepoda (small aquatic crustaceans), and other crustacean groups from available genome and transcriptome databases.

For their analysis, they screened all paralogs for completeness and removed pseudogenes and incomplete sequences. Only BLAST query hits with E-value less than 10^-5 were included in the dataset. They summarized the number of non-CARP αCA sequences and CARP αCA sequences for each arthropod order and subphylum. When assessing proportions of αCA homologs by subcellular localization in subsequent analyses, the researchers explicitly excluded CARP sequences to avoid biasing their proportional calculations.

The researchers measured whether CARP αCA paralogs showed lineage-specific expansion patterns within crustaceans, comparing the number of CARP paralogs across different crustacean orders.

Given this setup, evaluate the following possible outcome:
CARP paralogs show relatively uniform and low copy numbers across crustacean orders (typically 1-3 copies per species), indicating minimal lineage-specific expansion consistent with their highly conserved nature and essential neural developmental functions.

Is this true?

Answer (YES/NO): NO